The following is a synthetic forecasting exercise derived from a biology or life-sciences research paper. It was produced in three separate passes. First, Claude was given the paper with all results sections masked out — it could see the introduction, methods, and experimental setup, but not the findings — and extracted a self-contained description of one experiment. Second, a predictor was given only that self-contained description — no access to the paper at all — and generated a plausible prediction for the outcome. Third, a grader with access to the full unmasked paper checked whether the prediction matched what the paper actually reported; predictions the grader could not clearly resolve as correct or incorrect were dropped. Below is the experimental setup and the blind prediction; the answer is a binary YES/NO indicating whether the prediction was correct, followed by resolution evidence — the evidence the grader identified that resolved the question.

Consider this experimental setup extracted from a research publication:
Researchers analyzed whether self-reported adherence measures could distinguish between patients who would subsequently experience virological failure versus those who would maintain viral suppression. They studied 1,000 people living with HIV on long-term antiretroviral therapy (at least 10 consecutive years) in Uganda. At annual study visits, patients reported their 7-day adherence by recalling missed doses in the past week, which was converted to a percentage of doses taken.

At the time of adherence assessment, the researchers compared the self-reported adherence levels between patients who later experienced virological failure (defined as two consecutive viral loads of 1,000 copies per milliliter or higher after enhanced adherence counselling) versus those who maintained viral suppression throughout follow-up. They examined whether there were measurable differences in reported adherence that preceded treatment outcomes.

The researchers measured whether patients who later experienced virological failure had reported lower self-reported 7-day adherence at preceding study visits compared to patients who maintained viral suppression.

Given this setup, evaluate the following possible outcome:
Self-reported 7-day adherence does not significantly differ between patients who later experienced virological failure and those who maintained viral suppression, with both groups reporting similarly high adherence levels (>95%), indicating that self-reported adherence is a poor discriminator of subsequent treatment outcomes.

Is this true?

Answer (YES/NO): YES